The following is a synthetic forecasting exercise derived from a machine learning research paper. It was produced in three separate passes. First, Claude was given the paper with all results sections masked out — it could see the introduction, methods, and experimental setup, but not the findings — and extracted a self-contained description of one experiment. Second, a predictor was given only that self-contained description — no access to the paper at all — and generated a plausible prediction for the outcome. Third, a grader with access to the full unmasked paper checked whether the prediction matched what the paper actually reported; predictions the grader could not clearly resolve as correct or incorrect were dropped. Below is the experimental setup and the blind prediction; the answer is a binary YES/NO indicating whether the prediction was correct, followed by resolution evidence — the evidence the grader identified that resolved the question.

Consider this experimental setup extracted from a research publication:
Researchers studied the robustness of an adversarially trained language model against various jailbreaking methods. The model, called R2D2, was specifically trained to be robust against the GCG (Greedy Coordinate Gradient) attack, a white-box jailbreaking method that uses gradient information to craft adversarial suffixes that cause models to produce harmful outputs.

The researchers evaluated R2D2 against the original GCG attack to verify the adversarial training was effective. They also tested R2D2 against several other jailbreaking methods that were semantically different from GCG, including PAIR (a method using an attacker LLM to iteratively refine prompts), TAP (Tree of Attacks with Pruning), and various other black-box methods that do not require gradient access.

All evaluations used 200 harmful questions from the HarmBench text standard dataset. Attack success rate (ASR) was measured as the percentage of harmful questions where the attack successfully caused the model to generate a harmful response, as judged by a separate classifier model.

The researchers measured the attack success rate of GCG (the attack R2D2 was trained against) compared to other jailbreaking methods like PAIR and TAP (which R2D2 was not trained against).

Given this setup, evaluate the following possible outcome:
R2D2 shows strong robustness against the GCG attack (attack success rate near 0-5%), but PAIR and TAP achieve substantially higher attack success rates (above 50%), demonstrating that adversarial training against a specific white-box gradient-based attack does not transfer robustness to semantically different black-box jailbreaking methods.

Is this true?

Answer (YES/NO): YES